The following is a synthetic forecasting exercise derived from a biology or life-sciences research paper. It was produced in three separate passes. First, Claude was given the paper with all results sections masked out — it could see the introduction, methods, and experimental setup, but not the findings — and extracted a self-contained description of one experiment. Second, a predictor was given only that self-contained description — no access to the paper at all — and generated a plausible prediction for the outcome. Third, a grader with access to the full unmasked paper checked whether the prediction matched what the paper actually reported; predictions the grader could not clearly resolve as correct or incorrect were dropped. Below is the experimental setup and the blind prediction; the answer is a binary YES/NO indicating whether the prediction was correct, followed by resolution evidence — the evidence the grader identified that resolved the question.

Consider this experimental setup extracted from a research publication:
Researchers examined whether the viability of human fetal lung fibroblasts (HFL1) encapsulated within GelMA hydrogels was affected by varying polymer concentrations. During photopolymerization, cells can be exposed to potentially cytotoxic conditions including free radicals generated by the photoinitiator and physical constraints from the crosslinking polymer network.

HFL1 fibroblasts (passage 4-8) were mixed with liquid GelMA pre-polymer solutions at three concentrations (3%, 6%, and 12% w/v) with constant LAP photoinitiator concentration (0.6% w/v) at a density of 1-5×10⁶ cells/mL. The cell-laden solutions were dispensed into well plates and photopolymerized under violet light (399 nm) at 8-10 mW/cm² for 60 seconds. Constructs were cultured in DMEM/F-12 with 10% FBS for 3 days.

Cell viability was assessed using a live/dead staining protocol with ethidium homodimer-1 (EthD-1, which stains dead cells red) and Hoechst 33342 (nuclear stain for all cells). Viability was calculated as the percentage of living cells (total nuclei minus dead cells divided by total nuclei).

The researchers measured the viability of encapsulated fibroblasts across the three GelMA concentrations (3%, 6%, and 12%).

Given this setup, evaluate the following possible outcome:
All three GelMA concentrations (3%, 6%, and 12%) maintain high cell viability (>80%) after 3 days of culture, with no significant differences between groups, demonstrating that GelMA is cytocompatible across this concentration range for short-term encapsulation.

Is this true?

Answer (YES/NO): NO